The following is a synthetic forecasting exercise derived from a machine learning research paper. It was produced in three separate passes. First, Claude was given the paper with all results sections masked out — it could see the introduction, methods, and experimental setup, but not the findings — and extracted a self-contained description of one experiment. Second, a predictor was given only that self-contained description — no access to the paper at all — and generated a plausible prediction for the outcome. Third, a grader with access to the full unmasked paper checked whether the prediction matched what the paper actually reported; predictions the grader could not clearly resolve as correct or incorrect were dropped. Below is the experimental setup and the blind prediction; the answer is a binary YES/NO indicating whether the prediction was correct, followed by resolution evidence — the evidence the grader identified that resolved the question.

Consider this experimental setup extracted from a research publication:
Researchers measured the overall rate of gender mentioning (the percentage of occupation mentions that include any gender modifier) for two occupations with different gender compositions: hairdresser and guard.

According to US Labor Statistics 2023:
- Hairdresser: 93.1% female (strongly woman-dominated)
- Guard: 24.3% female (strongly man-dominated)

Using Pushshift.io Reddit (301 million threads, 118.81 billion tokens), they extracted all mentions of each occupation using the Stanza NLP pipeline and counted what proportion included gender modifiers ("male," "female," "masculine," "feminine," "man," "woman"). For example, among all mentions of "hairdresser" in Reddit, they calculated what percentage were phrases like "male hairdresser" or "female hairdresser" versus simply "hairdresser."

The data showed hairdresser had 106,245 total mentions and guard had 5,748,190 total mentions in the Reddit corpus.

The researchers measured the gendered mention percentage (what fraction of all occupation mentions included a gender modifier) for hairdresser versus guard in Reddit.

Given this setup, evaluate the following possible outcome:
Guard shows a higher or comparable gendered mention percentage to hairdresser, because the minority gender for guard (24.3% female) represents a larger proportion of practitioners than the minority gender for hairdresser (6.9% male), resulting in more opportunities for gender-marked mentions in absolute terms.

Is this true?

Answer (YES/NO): NO